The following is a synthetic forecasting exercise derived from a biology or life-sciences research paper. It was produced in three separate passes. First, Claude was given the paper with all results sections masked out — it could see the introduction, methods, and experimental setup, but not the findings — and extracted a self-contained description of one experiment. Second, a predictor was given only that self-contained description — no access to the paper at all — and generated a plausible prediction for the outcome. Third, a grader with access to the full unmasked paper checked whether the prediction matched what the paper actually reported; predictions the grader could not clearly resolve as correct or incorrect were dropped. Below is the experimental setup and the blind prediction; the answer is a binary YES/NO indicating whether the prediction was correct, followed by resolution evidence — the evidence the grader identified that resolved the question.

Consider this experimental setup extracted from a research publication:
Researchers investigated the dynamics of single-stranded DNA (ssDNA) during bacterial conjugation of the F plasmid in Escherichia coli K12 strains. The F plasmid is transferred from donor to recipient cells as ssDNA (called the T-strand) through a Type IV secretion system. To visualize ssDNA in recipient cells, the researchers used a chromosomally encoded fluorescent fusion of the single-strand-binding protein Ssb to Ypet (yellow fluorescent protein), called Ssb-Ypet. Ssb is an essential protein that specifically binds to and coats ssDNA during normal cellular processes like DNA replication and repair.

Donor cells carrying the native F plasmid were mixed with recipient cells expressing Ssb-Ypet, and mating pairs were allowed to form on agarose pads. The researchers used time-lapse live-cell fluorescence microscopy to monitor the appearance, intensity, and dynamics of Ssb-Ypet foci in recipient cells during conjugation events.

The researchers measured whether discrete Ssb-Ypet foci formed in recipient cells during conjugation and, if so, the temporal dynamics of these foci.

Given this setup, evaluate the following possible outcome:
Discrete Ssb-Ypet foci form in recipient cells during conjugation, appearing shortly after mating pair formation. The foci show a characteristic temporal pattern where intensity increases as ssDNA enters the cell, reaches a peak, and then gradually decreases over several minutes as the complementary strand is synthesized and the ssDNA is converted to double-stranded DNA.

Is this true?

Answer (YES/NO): YES